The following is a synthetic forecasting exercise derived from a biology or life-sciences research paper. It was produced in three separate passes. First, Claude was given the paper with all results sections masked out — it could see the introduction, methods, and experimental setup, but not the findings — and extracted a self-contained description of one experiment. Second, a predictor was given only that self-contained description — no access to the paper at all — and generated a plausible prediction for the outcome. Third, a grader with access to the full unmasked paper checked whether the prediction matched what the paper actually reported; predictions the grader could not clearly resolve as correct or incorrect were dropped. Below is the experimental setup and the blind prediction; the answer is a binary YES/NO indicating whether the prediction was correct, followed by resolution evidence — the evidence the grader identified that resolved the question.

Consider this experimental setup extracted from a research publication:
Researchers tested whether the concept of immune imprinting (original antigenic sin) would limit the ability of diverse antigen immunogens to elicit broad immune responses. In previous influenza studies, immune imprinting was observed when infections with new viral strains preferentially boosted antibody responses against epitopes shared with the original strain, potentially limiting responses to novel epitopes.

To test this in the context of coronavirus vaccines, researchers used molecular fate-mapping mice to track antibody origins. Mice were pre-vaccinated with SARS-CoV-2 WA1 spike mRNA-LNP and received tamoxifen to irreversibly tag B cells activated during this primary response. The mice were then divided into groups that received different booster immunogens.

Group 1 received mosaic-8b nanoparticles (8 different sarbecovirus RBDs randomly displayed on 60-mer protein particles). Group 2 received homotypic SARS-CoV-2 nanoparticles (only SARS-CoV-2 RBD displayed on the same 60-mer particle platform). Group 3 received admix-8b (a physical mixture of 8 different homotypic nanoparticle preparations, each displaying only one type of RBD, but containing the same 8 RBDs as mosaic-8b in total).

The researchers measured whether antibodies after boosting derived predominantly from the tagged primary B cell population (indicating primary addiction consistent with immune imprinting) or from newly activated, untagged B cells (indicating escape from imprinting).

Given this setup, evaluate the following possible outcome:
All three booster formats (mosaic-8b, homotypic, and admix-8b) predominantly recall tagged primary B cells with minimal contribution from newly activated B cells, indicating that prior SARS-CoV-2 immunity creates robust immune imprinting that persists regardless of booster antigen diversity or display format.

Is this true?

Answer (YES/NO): NO